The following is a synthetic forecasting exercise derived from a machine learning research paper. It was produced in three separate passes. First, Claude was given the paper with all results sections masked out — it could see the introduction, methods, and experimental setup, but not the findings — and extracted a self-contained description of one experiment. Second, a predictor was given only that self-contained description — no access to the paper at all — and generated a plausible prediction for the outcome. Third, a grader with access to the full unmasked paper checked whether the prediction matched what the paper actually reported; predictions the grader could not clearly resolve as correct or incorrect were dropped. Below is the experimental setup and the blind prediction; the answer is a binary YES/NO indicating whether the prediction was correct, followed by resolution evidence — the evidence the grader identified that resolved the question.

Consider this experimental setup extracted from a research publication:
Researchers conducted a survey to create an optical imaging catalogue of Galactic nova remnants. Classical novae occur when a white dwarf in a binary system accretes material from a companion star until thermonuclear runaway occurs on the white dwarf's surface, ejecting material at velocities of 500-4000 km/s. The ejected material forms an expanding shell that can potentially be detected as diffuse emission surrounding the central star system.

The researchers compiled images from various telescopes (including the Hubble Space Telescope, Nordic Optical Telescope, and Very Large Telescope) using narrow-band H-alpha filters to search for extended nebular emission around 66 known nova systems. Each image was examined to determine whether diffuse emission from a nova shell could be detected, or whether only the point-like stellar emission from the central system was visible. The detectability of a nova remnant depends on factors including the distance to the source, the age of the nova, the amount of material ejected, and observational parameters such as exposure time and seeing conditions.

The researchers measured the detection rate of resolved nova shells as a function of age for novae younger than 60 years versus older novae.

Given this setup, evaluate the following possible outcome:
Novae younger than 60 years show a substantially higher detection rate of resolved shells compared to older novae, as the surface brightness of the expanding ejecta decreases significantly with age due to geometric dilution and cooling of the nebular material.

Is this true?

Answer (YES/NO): YES